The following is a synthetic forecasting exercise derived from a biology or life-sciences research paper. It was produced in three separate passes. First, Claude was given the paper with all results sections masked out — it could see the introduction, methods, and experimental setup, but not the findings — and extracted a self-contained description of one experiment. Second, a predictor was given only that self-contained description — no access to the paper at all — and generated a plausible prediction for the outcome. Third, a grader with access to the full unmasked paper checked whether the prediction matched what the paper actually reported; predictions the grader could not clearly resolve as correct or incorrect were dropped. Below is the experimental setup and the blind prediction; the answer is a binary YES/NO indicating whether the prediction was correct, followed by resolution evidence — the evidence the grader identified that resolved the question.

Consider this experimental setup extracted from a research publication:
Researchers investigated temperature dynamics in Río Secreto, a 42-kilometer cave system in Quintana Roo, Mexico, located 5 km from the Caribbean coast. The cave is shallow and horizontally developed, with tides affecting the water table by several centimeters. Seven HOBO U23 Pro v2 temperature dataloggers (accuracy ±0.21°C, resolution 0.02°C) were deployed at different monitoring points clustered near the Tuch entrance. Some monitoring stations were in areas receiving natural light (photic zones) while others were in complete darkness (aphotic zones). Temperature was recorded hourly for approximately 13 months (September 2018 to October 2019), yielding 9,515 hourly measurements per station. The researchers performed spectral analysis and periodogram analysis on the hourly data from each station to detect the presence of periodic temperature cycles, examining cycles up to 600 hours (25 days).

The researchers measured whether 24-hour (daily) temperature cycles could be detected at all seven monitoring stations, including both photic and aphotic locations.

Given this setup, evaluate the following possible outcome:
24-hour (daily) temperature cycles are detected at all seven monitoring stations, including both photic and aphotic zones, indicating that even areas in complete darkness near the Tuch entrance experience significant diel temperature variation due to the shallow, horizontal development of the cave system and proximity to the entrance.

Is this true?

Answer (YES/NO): NO